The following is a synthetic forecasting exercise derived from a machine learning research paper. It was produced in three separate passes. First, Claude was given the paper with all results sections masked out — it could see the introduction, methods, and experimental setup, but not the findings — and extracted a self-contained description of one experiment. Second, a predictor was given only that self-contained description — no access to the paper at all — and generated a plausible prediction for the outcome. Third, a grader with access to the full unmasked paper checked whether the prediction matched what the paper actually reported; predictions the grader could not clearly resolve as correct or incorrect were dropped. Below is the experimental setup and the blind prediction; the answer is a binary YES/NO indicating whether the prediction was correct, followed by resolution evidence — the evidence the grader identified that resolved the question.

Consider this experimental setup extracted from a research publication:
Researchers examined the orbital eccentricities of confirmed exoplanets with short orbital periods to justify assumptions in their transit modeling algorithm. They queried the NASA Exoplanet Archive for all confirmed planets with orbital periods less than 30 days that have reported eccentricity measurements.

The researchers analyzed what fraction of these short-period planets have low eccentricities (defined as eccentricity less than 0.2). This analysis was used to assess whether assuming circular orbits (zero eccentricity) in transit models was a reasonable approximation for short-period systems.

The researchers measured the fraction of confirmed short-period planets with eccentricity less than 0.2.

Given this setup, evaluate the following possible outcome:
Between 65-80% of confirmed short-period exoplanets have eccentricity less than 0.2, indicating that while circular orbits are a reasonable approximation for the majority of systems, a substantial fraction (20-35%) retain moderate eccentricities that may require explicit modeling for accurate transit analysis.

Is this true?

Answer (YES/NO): NO